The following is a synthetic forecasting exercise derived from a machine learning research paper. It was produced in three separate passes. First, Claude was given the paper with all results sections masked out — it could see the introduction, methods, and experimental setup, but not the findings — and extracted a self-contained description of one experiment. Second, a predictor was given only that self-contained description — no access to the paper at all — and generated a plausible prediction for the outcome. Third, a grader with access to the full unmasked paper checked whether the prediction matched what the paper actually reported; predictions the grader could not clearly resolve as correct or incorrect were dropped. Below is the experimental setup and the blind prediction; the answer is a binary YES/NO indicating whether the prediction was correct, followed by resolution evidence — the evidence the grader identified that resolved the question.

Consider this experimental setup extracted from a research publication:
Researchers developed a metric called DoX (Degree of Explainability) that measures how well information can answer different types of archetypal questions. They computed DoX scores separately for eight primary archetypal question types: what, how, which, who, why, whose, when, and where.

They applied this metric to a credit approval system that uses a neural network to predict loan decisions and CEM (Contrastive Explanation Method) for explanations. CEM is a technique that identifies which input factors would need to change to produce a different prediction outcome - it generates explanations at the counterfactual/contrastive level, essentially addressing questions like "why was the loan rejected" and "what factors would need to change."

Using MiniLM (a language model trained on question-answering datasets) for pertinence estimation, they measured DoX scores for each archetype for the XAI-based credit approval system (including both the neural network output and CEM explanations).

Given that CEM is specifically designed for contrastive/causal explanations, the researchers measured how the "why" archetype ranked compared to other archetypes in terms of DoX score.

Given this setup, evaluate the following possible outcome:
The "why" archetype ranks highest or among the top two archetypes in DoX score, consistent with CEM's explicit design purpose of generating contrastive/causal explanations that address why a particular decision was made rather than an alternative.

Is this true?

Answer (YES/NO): NO